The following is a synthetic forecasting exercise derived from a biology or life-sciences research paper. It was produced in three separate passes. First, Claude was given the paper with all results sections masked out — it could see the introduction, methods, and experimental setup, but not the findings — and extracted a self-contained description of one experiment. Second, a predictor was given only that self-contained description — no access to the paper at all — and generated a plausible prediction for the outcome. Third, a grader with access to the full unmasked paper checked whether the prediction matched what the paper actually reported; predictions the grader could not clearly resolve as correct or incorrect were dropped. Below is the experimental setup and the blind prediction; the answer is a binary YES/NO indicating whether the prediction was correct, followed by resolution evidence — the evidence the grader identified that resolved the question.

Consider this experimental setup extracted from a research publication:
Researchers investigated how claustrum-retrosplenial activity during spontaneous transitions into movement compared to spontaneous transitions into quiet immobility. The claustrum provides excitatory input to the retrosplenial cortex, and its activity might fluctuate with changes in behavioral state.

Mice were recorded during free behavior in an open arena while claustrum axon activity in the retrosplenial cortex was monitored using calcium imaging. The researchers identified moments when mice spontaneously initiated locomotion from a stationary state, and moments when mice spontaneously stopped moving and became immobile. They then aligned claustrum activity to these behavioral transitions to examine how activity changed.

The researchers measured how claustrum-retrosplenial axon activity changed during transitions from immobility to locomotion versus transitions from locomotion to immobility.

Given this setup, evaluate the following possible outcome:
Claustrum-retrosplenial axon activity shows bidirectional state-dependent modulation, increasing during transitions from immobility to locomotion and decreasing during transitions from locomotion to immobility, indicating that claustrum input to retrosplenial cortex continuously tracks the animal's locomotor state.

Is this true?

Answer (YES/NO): NO